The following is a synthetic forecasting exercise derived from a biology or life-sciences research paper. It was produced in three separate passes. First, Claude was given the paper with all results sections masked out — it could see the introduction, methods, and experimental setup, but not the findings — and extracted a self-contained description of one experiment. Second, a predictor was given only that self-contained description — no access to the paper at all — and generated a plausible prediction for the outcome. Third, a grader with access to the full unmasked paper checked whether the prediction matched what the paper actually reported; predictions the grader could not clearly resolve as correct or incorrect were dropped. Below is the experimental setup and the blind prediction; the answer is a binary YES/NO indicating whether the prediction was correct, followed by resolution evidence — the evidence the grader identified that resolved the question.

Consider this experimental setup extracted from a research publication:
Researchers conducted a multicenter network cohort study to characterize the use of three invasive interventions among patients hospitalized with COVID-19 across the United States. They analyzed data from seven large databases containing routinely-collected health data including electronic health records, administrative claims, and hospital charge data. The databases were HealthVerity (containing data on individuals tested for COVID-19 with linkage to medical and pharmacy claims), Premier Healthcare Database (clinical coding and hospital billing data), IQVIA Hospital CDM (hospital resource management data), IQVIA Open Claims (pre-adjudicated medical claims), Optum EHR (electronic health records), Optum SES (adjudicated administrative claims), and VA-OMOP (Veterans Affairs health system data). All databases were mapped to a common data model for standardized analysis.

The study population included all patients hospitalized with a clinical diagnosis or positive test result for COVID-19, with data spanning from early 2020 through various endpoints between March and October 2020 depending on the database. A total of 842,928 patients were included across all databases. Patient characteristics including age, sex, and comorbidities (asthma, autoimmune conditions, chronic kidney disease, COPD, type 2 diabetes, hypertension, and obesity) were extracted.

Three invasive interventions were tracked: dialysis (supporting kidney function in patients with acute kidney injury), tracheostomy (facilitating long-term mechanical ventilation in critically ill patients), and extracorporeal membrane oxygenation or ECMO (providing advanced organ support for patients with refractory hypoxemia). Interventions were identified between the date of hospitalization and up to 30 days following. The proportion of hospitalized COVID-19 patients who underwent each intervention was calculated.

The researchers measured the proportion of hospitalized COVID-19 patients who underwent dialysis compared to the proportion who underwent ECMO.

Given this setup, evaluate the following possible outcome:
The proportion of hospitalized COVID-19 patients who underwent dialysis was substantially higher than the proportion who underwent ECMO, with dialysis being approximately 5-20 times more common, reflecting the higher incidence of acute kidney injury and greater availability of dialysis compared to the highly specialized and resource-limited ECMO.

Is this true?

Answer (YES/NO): NO